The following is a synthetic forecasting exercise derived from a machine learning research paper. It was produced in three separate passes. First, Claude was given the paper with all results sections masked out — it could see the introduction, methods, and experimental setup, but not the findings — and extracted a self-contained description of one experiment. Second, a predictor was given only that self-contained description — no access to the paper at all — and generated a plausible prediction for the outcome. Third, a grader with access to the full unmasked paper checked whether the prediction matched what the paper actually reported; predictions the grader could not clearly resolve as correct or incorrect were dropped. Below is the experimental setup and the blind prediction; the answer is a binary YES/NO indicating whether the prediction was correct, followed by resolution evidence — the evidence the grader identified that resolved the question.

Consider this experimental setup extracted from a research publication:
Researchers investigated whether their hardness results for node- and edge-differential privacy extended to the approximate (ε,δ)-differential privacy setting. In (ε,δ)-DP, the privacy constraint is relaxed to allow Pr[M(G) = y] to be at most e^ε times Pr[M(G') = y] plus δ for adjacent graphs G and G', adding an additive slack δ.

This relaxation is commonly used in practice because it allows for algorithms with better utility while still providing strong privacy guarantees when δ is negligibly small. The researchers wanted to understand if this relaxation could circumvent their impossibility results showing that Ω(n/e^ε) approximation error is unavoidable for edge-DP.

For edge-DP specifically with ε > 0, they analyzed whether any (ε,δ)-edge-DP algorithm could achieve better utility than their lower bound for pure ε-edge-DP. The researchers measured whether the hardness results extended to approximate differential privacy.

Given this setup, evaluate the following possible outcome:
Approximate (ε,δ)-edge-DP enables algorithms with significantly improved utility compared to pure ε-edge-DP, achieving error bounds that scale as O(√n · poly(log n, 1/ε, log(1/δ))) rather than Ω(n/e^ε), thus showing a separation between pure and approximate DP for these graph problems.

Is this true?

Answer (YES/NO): NO